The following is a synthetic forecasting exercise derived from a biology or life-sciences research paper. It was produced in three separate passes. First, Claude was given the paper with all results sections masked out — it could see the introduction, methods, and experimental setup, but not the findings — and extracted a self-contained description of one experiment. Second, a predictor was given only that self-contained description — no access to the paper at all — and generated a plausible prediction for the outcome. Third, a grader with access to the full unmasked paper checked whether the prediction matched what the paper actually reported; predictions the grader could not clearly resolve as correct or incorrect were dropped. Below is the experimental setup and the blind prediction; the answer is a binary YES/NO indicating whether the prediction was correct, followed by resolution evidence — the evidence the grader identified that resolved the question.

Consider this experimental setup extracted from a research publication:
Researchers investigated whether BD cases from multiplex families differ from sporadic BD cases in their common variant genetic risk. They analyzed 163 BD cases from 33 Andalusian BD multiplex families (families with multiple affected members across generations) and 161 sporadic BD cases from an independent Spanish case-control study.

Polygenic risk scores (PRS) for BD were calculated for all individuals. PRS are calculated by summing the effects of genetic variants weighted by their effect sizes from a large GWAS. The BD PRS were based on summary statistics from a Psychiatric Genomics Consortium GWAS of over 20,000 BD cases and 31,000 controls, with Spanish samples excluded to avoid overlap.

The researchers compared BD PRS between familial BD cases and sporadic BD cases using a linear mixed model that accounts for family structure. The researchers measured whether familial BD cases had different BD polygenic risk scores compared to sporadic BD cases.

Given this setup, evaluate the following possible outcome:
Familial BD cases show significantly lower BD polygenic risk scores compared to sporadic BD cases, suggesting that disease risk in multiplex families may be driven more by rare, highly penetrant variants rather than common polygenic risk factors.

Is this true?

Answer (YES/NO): NO